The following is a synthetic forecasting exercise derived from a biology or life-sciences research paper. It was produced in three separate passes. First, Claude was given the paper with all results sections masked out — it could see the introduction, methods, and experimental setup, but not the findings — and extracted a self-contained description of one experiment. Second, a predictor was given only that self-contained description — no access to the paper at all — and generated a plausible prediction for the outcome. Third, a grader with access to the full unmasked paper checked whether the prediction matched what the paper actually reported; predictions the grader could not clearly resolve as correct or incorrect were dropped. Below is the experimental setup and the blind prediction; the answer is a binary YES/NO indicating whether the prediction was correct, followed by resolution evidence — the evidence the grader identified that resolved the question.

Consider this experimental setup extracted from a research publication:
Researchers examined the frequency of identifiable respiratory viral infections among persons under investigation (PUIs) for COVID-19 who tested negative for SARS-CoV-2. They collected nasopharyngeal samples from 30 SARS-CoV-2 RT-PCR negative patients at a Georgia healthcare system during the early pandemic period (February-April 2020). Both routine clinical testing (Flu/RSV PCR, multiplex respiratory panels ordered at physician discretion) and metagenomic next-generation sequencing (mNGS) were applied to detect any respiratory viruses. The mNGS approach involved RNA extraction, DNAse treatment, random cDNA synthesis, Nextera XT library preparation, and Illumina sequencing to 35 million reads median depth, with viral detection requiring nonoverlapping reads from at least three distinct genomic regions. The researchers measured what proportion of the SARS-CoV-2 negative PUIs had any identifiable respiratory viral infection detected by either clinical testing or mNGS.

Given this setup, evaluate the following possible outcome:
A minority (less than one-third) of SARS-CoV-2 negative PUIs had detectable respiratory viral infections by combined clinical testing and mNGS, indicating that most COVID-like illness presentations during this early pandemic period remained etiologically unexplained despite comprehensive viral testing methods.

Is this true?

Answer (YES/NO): NO